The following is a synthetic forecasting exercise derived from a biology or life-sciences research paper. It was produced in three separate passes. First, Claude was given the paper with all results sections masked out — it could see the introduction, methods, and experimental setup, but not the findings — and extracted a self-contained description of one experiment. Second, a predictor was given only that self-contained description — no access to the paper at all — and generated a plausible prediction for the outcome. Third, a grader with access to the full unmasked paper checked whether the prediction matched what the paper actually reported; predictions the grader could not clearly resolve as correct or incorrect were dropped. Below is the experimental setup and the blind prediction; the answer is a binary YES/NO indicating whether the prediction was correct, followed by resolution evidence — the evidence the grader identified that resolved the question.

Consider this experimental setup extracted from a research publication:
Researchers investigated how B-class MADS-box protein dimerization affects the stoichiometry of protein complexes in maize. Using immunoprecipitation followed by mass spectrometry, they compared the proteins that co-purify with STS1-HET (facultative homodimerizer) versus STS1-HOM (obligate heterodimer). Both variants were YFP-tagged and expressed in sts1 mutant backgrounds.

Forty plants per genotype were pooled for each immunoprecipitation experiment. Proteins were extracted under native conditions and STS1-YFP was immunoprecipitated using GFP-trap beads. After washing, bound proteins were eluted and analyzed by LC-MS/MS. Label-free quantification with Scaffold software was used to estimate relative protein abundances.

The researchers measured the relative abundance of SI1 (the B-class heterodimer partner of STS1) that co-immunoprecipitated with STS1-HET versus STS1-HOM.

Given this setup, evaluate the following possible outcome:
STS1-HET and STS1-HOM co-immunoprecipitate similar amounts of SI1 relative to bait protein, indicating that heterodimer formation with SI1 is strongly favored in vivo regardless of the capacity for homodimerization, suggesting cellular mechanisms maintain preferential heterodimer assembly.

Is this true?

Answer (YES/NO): NO